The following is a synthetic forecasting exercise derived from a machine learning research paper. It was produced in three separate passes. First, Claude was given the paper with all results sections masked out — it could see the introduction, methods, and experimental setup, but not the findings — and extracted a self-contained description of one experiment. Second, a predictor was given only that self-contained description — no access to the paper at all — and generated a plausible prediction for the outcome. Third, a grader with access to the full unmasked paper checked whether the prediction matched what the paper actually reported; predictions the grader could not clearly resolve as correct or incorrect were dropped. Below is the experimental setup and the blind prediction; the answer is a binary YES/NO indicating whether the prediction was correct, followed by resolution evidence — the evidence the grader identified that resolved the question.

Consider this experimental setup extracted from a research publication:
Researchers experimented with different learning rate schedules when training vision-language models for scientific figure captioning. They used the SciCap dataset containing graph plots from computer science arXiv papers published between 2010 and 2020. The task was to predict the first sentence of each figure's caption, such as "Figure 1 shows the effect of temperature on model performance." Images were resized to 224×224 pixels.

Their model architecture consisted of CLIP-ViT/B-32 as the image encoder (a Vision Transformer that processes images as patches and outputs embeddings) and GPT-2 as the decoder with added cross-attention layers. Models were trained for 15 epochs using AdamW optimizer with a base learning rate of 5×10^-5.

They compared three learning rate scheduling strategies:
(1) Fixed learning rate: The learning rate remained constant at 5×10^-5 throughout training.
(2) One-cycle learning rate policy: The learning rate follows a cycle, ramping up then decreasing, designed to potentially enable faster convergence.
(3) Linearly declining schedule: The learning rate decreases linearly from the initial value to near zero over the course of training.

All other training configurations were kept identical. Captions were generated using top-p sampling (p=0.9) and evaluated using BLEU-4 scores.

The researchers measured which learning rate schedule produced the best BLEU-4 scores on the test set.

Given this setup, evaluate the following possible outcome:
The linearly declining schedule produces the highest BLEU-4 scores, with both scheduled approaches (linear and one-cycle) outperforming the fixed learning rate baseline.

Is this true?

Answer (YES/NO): NO